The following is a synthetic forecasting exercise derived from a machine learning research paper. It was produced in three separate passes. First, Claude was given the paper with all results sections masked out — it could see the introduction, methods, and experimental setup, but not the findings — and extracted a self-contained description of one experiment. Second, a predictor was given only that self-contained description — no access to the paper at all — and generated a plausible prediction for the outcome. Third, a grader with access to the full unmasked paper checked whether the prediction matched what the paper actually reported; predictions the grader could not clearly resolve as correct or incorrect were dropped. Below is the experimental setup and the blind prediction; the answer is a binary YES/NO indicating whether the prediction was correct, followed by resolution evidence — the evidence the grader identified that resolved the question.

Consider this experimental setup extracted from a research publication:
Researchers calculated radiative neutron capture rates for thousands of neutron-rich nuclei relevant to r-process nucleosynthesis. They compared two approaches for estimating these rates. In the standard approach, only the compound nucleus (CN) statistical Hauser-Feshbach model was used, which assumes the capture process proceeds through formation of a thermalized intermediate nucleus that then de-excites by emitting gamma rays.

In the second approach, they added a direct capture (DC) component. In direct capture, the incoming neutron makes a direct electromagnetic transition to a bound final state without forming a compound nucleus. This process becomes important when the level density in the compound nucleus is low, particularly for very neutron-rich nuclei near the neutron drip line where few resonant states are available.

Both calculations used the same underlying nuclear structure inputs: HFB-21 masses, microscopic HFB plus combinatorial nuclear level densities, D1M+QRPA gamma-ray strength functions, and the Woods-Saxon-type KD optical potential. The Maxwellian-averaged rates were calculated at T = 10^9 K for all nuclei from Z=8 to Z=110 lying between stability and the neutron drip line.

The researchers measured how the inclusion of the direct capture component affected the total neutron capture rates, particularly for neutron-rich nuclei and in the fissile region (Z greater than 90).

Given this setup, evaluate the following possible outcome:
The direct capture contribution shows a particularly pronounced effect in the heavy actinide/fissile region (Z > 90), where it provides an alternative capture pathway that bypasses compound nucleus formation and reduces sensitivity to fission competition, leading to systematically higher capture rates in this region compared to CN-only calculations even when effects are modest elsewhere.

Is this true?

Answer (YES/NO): NO